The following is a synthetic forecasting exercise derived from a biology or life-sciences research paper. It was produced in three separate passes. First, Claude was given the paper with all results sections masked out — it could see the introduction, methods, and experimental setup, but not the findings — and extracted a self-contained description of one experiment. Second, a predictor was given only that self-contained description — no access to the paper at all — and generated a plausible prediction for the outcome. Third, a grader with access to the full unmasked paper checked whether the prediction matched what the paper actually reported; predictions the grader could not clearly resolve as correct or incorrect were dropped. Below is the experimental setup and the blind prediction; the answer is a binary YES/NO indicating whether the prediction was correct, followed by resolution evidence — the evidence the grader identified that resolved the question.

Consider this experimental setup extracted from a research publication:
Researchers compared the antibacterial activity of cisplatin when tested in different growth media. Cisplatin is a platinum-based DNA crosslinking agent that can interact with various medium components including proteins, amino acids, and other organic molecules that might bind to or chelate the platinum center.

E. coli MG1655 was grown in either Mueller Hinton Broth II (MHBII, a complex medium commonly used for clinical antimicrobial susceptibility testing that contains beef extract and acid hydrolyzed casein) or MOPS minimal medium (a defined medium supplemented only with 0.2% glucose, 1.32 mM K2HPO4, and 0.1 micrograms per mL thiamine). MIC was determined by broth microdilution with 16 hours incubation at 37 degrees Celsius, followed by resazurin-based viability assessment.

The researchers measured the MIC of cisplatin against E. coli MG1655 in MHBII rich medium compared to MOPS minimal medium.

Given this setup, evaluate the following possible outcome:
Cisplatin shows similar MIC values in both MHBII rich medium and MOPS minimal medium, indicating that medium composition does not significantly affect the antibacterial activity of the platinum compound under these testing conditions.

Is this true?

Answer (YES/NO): NO